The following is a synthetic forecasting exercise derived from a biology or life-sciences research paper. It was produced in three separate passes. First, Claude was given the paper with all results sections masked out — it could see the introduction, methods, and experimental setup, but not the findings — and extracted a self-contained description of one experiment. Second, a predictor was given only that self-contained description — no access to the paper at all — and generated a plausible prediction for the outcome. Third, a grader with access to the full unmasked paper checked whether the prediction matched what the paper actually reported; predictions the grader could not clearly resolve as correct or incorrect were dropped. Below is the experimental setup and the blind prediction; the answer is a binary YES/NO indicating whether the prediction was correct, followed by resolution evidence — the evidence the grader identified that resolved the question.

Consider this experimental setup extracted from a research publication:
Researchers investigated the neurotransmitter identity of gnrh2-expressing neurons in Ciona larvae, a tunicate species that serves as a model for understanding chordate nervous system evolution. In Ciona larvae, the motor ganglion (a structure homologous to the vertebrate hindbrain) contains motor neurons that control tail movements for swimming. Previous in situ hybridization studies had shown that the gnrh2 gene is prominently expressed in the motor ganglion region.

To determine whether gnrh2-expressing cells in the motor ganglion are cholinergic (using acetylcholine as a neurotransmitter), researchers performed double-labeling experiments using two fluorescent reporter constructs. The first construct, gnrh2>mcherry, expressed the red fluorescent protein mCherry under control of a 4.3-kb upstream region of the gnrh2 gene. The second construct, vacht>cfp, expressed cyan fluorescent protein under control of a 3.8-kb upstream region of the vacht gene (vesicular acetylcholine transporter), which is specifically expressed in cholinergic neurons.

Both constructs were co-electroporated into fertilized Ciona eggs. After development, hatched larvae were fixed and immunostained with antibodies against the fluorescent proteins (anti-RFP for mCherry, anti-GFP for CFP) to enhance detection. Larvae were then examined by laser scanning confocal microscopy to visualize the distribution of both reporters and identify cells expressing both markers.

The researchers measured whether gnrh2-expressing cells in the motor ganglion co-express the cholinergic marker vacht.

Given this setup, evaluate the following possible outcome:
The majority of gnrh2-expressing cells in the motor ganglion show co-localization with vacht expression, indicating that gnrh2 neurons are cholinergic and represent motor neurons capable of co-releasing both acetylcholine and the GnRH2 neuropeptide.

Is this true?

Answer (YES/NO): NO